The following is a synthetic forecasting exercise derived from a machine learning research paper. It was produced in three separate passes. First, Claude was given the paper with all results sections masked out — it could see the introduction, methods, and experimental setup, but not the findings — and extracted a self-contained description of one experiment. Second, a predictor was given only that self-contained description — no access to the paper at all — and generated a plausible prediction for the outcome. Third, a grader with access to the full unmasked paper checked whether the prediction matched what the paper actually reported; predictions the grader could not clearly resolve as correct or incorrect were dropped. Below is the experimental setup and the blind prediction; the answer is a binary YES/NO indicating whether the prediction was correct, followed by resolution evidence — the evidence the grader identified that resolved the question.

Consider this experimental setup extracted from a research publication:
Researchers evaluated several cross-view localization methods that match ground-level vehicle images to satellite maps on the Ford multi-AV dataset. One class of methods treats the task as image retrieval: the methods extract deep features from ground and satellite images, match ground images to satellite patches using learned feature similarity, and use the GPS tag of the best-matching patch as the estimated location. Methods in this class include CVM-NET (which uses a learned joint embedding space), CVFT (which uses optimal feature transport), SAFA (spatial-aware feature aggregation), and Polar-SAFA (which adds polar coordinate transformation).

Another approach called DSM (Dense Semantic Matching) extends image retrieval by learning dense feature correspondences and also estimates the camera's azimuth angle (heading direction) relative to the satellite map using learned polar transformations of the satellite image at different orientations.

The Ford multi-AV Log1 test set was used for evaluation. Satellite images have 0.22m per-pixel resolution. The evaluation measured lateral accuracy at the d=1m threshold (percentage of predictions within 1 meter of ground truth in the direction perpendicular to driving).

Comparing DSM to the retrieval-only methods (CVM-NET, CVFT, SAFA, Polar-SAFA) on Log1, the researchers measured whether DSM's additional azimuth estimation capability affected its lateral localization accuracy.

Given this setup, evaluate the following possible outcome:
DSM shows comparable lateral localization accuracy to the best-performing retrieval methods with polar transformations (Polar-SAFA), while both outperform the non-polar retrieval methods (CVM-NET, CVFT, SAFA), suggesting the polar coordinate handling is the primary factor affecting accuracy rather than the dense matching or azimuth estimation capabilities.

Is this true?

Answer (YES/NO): NO